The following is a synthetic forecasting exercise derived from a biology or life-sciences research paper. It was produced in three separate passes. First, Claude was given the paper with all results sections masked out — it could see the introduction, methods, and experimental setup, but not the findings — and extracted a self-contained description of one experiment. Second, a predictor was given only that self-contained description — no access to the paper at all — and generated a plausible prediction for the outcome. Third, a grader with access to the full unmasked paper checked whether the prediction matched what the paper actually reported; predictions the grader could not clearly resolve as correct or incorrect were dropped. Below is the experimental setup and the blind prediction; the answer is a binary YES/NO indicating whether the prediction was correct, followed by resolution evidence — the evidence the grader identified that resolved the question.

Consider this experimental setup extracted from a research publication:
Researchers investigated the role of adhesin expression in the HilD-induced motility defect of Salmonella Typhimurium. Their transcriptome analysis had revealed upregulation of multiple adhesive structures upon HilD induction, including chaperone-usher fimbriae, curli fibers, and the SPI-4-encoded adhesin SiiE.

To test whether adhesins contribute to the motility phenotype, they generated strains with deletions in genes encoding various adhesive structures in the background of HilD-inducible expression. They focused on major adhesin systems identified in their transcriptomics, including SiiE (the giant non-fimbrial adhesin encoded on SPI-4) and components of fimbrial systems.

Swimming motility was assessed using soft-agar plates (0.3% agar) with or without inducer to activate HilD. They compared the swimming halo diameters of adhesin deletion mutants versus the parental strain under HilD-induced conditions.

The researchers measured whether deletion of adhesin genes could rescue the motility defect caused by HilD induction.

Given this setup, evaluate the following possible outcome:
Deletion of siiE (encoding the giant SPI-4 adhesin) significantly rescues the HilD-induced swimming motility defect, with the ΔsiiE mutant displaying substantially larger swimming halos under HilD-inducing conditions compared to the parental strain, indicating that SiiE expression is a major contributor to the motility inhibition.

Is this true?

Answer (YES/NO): NO